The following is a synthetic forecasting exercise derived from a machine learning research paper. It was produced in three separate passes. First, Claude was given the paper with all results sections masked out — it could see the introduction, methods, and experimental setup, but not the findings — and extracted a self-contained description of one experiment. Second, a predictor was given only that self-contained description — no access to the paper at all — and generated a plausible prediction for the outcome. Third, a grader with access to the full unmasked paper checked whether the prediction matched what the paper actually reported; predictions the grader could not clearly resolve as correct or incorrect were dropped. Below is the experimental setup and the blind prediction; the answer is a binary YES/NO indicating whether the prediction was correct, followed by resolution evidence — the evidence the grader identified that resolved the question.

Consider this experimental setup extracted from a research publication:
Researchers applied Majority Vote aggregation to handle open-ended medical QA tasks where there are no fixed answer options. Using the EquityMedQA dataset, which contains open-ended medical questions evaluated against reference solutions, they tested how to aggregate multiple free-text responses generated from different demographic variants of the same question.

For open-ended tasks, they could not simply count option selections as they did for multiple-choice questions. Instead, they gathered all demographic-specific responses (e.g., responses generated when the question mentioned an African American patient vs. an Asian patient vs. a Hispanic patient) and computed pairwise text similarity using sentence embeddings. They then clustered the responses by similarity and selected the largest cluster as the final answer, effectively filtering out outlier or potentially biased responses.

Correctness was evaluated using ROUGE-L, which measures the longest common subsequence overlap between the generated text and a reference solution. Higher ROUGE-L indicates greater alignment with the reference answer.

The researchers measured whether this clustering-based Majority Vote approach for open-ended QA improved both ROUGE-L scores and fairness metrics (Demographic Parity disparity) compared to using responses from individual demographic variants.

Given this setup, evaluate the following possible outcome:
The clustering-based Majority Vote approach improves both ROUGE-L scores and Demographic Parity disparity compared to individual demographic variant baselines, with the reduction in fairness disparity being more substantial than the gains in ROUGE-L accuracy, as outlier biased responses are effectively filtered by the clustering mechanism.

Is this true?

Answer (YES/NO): YES